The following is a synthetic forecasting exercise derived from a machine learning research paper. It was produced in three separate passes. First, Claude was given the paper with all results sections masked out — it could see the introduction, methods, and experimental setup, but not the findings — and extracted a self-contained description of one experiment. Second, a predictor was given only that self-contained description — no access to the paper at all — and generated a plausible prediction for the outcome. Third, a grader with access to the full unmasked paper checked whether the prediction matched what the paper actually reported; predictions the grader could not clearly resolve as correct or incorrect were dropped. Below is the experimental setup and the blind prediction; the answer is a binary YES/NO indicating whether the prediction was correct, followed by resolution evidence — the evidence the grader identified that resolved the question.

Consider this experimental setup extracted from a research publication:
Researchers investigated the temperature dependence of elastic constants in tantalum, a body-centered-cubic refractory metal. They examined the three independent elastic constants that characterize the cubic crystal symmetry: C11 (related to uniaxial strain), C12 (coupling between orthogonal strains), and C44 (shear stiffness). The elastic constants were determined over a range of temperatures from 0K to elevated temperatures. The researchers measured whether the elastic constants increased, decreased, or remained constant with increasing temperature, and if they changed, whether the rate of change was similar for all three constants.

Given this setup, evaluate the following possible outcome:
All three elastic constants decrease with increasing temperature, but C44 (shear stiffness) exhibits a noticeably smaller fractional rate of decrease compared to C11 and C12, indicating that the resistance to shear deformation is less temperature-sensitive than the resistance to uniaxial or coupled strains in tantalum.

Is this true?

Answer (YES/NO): NO